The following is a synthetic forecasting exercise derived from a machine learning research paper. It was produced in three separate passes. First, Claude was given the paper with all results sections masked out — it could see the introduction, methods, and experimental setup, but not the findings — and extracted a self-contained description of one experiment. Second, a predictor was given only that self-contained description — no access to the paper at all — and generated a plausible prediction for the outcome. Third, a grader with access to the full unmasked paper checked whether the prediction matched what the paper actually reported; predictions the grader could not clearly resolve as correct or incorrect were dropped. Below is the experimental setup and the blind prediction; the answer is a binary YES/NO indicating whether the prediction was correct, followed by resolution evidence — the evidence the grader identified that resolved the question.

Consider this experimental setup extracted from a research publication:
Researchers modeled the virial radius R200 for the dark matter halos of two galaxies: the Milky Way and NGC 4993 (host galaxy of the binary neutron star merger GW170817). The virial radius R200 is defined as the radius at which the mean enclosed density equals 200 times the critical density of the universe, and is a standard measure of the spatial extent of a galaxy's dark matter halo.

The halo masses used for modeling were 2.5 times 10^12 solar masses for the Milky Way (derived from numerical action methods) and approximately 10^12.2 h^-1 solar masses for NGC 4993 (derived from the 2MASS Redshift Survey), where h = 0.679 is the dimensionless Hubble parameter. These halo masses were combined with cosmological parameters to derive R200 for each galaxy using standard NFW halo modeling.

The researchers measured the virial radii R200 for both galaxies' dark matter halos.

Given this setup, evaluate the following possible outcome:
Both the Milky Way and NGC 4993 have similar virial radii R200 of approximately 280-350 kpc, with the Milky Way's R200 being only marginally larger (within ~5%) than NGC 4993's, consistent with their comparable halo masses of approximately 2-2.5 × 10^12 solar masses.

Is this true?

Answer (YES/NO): YES